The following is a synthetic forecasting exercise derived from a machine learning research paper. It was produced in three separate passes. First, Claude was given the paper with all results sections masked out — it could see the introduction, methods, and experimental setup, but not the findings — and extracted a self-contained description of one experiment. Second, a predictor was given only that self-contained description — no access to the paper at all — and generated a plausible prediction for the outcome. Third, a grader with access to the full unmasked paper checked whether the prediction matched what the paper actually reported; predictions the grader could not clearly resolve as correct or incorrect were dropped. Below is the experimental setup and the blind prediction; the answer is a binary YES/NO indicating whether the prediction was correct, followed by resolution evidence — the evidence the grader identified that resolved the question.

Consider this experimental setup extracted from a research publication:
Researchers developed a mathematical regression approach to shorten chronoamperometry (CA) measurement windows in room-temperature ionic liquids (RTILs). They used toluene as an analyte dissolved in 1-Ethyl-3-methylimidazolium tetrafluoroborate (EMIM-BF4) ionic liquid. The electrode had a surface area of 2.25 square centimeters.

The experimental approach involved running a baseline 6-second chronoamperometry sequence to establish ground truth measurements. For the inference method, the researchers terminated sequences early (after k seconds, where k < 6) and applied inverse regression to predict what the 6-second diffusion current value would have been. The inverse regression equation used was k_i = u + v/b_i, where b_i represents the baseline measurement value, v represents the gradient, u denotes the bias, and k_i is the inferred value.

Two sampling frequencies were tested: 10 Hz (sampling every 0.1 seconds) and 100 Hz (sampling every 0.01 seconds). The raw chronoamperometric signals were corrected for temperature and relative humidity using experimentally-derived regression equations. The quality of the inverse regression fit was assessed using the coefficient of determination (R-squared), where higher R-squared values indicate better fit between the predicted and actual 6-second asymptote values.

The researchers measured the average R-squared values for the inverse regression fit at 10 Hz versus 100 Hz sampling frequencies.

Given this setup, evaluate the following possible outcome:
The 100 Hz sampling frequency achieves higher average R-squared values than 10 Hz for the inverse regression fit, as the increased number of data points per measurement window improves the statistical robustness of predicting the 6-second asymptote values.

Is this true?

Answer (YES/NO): YES